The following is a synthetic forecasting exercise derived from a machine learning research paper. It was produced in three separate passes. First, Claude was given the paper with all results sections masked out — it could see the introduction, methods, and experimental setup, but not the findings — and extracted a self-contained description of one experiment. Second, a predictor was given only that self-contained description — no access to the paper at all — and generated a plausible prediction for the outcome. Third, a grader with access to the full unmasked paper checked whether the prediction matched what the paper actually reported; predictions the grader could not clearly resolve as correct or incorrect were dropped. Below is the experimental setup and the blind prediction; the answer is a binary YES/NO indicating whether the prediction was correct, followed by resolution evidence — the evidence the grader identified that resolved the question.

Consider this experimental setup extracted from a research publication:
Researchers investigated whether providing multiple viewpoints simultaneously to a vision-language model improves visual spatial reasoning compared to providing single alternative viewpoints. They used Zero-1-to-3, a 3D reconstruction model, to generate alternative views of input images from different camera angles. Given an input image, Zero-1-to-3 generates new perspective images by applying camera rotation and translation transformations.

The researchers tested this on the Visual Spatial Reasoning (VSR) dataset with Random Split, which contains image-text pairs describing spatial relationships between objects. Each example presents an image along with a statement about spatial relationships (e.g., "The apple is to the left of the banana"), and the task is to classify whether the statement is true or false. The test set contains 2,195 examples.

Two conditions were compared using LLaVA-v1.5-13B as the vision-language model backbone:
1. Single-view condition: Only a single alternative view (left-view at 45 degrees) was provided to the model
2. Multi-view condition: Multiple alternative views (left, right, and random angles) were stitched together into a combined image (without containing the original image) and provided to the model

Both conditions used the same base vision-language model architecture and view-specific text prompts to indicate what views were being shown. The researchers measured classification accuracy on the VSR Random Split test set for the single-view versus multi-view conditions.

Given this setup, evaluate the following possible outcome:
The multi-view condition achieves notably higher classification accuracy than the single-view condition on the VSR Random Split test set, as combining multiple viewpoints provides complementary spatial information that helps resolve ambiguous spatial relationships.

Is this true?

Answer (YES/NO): NO